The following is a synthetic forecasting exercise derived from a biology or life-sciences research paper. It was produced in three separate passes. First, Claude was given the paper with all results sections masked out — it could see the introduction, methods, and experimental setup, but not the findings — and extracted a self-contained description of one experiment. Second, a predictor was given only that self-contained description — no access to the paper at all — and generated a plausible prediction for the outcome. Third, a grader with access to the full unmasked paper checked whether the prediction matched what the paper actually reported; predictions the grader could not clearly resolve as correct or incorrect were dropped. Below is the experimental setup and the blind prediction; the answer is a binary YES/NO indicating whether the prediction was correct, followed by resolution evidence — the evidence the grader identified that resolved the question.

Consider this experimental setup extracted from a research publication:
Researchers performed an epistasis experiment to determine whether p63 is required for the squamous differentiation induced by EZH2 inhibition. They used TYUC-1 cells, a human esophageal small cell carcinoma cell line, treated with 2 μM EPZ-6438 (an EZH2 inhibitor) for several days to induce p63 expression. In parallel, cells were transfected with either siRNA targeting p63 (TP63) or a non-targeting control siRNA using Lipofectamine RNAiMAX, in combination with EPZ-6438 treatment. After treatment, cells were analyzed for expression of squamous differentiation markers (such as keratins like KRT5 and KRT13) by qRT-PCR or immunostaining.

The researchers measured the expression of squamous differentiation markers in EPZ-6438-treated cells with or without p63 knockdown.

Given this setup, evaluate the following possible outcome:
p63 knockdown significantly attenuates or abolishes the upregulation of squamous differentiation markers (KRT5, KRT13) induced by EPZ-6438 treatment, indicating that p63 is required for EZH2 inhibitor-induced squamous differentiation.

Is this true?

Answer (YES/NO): YES